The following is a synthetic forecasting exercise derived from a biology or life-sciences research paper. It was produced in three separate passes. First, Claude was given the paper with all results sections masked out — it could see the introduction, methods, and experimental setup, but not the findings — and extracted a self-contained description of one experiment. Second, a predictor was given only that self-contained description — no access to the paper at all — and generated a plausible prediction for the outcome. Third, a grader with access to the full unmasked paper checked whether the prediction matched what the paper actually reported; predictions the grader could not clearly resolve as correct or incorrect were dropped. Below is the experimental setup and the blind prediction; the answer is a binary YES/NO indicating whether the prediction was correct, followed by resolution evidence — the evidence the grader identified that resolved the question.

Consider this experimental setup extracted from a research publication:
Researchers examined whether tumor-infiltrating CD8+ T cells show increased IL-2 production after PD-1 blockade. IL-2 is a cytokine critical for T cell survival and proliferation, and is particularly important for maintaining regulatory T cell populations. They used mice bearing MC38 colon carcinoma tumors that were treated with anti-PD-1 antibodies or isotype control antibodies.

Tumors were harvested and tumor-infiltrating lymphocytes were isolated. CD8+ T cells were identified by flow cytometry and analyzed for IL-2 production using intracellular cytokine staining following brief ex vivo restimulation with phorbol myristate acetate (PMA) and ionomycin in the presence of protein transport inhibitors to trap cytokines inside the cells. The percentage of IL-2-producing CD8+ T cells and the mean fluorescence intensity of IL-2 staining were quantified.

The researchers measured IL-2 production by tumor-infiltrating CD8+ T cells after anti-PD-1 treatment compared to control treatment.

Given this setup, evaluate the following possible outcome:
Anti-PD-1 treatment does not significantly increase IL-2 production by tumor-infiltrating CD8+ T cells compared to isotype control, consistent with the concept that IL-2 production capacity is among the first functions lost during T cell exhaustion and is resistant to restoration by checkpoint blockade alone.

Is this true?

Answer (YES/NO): YES